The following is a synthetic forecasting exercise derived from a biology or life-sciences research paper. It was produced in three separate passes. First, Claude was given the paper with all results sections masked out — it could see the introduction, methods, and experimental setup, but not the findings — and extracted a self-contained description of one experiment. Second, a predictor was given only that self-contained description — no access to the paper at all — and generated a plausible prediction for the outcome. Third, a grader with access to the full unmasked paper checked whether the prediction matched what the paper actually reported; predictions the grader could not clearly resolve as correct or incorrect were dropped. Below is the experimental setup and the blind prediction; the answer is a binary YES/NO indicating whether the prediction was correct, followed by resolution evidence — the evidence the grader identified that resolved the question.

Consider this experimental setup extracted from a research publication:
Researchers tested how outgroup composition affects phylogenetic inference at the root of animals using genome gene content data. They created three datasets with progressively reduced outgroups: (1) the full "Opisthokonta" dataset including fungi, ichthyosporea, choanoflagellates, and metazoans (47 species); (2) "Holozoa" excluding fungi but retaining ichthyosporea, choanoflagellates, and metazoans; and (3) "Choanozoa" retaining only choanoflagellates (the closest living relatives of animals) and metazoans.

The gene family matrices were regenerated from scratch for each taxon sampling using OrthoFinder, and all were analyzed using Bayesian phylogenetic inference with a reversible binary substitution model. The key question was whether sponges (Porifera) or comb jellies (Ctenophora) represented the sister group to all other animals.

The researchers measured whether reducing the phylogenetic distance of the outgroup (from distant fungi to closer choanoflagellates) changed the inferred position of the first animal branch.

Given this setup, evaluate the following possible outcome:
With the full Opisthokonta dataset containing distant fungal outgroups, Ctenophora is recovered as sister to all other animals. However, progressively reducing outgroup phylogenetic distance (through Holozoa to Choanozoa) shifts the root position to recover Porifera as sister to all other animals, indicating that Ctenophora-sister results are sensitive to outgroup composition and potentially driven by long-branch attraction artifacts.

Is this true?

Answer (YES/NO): NO